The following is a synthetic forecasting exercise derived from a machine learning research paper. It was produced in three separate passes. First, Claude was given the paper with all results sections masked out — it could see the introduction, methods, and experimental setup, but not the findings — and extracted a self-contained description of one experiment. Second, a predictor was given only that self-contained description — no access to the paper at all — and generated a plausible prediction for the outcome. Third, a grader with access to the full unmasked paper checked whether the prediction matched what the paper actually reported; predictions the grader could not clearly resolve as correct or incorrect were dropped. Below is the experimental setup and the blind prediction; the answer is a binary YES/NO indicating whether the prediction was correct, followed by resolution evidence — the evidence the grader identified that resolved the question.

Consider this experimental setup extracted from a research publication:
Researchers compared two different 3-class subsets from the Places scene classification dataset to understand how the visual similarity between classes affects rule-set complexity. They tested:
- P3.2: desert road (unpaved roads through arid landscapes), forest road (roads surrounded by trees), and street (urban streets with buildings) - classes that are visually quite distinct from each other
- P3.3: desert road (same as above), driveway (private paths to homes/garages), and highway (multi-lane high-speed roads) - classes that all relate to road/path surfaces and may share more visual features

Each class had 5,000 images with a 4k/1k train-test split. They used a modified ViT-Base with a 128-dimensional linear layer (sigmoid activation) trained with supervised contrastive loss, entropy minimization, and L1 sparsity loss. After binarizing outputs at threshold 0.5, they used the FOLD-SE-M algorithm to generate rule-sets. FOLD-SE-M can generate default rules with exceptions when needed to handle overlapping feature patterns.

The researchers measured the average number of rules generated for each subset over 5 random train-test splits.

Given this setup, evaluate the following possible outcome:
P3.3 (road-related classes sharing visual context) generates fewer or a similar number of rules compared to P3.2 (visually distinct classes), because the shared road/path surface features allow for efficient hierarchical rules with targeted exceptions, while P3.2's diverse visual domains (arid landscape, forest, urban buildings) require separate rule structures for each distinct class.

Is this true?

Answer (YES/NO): NO